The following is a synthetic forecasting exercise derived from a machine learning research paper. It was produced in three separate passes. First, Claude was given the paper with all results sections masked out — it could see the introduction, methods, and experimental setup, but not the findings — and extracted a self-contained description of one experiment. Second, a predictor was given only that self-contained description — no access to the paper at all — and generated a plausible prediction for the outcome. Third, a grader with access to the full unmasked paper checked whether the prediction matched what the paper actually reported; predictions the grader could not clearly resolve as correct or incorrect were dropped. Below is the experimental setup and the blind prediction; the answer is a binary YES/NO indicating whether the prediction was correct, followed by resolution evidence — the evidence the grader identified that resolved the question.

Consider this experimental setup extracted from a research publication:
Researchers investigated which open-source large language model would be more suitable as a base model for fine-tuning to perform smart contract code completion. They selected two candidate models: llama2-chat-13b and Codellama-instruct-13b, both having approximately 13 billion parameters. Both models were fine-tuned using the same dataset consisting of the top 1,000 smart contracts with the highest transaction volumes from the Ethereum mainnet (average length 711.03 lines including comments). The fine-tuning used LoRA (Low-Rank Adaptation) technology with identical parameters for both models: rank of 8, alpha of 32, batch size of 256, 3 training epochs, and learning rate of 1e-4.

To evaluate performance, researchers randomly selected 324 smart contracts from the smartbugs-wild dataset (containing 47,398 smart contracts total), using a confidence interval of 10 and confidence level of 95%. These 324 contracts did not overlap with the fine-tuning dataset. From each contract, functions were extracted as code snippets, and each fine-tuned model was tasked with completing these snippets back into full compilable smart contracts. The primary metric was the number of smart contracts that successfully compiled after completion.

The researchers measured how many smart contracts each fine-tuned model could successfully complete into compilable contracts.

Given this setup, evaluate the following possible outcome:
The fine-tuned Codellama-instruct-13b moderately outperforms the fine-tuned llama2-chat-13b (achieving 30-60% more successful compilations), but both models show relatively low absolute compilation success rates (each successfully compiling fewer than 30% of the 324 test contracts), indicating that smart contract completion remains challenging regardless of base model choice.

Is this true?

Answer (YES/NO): NO